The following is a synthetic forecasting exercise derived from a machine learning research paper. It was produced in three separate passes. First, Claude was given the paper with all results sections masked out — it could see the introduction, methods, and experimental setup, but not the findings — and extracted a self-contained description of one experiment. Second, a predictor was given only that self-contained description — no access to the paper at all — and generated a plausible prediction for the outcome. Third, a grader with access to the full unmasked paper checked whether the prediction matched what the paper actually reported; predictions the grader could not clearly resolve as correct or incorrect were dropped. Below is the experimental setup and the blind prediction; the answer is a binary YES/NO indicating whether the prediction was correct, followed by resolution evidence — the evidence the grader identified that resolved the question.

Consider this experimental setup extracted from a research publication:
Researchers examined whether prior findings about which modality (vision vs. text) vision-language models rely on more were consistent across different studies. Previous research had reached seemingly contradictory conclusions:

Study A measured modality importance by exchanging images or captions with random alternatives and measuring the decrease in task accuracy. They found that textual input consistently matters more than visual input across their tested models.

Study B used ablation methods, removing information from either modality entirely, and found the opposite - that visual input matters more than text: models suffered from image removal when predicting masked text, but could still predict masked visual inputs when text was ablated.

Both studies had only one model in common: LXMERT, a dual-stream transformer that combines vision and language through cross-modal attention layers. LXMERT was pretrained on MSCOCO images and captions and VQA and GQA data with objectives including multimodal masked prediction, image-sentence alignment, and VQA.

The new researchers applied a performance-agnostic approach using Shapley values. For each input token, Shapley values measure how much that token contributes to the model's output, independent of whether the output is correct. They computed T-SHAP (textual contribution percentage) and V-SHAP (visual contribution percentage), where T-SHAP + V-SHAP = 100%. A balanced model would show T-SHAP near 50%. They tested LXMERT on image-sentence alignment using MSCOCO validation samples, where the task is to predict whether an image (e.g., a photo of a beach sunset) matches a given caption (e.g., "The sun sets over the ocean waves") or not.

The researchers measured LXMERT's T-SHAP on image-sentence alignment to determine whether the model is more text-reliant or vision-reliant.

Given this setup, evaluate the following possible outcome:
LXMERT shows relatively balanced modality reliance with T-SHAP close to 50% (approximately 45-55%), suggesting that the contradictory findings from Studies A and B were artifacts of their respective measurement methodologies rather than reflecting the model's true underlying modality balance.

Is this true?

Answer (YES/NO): NO